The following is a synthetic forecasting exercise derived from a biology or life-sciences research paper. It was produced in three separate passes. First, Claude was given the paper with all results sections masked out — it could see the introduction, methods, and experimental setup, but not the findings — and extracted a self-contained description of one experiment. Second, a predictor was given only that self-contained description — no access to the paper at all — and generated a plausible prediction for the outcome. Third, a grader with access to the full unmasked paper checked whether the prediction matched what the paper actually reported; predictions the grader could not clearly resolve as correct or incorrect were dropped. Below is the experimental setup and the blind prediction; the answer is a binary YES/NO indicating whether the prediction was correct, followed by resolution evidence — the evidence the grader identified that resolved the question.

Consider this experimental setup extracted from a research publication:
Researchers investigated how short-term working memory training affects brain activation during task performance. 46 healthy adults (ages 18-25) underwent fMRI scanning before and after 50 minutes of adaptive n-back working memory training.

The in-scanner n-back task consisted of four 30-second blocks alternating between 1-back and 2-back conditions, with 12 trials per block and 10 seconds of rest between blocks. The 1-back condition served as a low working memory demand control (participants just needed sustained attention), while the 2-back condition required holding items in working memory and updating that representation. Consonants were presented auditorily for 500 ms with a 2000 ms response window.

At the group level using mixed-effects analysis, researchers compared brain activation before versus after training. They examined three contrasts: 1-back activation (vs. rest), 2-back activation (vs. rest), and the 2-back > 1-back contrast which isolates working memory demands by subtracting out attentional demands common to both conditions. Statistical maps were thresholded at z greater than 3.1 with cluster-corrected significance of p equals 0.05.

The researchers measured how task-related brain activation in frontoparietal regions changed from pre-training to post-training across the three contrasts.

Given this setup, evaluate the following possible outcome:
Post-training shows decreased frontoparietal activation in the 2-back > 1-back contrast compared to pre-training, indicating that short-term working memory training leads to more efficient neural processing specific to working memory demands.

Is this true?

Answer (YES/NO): NO